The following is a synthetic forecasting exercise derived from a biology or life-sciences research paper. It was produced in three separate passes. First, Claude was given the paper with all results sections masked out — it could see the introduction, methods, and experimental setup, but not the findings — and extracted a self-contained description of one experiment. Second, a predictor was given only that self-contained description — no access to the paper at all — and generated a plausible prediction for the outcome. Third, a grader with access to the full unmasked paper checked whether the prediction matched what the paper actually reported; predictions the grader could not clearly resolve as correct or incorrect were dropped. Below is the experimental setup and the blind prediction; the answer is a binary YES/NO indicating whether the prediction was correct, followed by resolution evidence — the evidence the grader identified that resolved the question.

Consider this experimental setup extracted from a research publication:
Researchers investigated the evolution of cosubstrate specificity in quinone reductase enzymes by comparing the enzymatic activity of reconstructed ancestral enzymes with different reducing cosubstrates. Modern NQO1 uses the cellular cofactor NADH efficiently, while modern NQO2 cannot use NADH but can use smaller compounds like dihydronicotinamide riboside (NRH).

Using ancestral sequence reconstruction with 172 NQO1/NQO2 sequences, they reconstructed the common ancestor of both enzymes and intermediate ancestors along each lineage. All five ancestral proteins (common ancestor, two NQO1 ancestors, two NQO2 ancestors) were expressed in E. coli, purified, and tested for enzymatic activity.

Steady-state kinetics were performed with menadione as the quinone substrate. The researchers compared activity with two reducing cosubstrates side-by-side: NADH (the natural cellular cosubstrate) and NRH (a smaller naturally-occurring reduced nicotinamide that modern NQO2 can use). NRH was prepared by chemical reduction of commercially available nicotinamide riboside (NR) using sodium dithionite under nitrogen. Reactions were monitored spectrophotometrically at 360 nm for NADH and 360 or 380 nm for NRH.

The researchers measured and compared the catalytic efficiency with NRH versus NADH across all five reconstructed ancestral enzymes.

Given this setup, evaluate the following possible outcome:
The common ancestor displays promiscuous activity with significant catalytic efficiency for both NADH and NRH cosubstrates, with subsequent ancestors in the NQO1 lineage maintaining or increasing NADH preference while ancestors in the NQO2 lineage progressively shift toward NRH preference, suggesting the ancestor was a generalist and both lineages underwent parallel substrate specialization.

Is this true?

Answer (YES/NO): NO